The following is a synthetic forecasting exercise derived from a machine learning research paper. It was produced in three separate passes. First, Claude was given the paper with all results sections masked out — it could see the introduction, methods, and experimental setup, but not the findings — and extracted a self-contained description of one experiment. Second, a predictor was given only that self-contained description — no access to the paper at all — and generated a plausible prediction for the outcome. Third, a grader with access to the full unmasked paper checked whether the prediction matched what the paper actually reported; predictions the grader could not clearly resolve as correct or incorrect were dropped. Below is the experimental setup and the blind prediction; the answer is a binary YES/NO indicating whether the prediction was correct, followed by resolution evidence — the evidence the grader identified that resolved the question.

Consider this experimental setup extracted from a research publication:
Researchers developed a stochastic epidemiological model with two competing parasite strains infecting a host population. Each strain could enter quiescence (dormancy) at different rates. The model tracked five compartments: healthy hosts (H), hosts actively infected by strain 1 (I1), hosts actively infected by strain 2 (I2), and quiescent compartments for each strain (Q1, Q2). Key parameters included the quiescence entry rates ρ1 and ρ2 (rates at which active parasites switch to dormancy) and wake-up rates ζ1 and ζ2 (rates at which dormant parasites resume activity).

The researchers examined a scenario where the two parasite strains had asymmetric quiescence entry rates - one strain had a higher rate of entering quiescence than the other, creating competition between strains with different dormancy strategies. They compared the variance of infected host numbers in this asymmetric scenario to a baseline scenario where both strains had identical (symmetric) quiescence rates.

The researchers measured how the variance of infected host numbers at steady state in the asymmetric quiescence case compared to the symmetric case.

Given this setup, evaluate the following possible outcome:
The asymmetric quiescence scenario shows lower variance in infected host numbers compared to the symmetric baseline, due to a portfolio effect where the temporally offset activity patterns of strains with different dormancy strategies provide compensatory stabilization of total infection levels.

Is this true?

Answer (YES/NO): YES